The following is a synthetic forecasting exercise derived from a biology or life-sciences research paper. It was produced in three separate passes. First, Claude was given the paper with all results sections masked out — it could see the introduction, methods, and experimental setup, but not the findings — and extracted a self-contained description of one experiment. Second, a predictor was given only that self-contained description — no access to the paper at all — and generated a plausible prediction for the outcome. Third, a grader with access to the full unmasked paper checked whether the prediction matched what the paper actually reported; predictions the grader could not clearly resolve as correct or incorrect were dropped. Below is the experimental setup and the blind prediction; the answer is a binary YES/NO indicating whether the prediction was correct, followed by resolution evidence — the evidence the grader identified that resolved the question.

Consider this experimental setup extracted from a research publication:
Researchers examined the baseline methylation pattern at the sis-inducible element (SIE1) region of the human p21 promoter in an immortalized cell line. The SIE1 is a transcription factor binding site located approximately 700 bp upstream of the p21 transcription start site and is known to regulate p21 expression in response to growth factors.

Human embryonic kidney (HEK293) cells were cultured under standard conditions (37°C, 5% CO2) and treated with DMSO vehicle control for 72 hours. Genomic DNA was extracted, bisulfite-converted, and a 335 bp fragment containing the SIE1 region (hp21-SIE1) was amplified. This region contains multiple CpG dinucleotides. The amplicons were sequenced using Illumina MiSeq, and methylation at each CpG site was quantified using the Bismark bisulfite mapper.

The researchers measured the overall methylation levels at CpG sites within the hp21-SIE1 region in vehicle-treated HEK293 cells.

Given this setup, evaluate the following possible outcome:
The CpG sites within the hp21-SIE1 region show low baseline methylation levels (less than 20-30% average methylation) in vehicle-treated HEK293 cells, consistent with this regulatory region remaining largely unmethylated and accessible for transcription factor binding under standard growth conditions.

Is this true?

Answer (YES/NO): NO